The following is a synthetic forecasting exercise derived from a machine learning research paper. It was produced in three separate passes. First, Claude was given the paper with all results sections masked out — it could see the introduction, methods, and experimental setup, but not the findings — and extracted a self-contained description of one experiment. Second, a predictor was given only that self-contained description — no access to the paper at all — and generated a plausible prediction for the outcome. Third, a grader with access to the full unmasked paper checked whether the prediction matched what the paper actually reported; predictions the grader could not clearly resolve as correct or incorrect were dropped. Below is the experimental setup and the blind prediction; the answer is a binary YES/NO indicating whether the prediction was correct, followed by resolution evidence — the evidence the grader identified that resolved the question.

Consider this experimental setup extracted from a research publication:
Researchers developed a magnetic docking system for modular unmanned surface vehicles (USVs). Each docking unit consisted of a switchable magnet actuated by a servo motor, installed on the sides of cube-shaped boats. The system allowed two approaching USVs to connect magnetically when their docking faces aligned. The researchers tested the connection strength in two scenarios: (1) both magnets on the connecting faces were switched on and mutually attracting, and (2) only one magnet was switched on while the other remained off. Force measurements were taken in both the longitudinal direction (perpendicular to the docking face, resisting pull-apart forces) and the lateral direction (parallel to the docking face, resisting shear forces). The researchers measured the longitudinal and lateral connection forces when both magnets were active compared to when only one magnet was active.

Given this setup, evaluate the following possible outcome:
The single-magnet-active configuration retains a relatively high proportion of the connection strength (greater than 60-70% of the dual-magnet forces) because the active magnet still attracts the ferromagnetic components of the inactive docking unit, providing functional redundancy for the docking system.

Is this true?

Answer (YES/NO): NO